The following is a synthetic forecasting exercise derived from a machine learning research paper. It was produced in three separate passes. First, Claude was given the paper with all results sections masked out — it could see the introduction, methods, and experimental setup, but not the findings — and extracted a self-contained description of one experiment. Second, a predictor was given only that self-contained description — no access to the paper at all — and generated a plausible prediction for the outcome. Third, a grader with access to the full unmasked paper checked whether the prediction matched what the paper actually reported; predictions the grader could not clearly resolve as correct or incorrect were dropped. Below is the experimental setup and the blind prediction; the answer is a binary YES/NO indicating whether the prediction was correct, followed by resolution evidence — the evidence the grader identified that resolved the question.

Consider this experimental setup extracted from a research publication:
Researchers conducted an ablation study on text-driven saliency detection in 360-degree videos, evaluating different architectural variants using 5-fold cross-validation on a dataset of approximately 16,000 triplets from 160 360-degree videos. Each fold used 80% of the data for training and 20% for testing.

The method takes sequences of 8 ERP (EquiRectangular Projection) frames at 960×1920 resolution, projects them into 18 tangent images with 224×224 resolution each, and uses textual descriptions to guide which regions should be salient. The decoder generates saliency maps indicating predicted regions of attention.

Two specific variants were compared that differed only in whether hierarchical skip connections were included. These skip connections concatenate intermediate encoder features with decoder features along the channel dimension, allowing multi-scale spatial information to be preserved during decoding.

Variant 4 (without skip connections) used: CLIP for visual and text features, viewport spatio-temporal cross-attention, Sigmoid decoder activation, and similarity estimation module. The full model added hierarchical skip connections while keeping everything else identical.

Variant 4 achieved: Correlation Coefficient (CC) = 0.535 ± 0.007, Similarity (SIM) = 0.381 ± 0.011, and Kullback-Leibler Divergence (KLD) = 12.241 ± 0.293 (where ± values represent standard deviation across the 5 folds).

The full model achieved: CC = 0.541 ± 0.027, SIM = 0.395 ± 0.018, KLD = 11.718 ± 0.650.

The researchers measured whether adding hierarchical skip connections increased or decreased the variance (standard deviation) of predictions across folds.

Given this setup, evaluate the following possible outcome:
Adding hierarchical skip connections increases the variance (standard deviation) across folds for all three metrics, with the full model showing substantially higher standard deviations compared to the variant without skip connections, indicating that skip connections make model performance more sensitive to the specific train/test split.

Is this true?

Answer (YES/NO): YES